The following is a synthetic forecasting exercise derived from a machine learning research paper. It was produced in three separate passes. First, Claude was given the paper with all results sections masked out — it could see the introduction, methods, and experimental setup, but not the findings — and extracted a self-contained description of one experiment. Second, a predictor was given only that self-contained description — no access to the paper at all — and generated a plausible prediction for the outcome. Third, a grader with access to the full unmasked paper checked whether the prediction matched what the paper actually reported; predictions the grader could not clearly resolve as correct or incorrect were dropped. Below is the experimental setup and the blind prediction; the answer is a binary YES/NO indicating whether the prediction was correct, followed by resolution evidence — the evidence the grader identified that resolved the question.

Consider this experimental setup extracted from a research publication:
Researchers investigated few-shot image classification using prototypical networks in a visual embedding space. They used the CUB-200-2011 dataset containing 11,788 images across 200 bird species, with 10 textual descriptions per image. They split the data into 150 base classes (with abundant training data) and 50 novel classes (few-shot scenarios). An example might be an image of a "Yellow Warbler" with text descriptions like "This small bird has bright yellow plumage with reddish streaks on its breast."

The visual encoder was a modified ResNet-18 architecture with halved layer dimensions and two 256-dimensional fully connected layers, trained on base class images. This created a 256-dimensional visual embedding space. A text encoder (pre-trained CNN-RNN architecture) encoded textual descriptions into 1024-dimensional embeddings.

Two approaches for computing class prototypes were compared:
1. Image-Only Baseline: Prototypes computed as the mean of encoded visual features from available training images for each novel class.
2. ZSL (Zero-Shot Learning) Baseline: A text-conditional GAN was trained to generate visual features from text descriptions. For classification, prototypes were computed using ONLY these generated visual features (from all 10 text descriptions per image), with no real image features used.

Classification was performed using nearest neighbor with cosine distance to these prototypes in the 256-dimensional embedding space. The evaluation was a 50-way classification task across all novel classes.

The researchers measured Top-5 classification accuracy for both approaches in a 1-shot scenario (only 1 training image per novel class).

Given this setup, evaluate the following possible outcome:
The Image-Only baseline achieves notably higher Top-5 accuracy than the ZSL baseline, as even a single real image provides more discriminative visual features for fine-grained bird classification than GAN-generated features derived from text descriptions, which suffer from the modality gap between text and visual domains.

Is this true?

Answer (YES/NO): YES